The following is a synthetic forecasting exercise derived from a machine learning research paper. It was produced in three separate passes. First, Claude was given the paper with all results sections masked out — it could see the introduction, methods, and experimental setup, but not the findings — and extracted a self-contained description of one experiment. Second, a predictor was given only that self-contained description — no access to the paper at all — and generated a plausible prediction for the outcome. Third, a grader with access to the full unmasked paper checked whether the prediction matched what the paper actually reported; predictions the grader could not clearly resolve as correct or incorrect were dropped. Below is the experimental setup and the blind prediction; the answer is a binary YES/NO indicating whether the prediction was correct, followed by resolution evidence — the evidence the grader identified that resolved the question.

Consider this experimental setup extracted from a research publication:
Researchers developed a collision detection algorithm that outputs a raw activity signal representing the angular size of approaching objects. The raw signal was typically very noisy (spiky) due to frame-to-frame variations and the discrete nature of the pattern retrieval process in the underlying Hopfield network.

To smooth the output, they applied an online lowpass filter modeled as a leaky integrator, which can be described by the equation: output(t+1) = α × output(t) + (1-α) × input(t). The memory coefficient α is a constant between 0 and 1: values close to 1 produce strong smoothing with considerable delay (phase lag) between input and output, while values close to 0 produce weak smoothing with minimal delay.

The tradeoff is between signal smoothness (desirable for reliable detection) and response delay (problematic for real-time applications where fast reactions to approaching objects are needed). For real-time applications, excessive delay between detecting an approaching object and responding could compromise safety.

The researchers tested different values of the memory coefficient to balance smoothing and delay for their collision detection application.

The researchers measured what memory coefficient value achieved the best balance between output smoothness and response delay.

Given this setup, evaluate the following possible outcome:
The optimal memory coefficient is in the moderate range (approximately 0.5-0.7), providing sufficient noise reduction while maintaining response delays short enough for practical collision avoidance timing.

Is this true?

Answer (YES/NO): NO